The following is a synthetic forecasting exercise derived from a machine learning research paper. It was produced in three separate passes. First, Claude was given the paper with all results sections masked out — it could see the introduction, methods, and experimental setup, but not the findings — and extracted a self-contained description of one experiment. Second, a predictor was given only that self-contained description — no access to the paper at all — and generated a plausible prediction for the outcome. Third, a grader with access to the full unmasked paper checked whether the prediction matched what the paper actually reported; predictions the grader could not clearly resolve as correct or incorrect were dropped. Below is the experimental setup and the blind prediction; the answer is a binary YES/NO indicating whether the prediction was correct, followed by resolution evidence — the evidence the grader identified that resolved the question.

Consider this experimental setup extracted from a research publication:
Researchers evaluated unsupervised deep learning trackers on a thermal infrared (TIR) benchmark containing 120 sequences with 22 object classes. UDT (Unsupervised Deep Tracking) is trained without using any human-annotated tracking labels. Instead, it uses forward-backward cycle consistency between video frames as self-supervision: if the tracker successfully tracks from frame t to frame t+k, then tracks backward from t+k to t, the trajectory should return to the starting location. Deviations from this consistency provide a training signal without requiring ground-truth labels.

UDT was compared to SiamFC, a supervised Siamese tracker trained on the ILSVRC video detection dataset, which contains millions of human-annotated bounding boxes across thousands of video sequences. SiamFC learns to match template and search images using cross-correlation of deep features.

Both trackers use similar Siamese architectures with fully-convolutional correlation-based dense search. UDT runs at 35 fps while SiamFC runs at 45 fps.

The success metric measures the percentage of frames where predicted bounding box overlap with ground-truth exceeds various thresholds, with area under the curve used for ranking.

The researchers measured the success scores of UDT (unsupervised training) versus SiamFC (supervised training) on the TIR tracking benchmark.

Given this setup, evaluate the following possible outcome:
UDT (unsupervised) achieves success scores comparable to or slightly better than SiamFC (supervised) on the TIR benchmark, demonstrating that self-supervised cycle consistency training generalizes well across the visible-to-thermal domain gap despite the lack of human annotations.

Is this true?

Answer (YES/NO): YES